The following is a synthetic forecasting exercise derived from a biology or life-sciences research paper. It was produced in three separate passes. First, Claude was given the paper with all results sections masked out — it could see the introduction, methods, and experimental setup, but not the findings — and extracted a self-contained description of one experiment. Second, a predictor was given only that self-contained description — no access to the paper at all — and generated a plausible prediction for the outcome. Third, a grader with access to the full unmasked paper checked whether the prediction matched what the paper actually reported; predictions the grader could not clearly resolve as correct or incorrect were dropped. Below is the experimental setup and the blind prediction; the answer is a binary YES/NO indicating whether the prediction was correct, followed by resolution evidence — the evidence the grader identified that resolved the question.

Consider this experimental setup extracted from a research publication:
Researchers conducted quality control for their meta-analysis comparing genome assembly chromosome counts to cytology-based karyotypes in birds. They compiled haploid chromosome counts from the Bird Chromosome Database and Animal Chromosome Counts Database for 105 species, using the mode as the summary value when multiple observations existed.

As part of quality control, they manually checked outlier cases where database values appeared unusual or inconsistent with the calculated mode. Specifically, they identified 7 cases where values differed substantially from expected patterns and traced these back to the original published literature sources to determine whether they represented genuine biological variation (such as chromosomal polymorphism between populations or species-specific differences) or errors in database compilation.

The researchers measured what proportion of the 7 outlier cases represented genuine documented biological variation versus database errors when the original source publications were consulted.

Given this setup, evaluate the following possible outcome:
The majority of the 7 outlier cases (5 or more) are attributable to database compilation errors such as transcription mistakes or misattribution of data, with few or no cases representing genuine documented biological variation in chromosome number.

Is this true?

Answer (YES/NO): YES